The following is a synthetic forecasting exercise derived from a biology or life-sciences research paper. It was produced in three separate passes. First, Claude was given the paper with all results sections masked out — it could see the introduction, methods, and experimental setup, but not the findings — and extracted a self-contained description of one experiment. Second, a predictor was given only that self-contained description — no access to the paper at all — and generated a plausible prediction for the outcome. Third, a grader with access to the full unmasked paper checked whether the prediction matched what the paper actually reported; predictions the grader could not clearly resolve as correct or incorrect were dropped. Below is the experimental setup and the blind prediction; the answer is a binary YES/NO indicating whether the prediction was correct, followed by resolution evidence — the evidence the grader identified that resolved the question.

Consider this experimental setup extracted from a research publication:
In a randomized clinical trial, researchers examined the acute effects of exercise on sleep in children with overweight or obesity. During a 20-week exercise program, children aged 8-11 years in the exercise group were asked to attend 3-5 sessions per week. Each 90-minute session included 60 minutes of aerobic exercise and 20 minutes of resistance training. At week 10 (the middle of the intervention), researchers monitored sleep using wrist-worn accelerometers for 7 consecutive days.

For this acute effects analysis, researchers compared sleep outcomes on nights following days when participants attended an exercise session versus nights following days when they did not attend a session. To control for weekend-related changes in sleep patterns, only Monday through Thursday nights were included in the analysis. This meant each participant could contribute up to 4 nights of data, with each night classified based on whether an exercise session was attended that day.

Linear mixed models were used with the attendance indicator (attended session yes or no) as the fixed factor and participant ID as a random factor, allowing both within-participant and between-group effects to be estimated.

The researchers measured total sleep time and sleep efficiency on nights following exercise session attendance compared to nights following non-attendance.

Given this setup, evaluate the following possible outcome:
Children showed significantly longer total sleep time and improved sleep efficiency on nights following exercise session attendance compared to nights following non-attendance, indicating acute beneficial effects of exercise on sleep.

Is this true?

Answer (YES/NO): NO